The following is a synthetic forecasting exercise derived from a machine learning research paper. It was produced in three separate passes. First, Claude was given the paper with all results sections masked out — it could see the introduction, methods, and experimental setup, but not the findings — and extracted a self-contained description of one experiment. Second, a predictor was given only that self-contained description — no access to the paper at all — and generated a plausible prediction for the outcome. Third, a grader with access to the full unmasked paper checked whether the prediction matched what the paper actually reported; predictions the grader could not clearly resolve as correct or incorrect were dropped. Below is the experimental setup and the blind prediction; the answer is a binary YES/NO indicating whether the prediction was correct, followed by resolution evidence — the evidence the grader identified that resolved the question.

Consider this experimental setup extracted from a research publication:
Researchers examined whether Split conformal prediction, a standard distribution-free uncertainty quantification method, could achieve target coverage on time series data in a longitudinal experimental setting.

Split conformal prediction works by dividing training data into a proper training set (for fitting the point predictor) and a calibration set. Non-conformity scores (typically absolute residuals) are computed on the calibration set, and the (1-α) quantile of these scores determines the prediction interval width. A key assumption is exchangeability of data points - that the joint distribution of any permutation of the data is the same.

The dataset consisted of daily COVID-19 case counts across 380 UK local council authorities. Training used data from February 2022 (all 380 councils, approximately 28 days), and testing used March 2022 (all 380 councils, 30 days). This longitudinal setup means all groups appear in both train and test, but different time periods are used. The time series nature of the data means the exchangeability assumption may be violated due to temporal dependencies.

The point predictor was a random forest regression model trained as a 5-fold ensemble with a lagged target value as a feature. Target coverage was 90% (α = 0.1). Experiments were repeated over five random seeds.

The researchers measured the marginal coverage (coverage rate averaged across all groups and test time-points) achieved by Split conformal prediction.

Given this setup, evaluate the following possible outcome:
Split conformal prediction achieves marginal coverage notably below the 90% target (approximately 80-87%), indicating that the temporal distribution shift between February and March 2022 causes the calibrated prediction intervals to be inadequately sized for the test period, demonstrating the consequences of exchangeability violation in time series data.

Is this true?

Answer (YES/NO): NO